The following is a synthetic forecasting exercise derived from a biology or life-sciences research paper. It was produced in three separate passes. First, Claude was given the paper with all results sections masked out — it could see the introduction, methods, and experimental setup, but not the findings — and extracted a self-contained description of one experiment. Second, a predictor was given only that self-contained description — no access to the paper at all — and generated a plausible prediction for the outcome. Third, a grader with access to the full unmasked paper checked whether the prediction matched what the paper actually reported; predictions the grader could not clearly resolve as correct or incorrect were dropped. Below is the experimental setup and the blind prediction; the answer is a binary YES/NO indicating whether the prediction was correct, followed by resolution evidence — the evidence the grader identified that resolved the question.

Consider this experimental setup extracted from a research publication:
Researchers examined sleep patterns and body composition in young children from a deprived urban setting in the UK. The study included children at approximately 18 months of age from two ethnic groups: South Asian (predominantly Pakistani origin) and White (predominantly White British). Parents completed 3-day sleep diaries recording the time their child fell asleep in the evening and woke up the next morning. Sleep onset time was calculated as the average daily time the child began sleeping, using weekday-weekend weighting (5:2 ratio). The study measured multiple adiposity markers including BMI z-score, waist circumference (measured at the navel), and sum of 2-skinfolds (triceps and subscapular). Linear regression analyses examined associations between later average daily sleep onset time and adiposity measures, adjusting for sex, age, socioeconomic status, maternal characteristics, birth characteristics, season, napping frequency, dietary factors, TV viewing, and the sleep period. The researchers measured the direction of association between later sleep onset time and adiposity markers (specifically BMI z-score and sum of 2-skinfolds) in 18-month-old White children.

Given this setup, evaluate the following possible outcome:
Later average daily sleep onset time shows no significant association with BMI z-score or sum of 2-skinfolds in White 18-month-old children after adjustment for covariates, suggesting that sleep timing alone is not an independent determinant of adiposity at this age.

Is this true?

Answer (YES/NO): NO